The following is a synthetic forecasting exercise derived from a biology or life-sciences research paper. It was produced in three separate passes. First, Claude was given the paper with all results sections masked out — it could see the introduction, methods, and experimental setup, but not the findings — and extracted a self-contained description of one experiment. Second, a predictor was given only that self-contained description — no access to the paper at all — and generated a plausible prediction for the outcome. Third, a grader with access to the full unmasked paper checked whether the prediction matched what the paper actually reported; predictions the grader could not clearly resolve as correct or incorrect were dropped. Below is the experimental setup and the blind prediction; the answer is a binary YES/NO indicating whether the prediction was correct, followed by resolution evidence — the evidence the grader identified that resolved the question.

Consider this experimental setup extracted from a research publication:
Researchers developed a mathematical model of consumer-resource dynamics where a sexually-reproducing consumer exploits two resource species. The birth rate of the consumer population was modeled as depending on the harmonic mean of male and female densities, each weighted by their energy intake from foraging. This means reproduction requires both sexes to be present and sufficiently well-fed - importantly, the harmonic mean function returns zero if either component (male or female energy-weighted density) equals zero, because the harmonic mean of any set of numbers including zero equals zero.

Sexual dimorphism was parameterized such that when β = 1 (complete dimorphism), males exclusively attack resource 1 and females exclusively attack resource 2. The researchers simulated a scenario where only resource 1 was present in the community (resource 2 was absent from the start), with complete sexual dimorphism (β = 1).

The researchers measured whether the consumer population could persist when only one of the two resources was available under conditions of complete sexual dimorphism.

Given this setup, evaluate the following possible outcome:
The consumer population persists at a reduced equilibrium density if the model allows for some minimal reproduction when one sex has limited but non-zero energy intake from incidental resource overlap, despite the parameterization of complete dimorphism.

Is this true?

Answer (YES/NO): NO